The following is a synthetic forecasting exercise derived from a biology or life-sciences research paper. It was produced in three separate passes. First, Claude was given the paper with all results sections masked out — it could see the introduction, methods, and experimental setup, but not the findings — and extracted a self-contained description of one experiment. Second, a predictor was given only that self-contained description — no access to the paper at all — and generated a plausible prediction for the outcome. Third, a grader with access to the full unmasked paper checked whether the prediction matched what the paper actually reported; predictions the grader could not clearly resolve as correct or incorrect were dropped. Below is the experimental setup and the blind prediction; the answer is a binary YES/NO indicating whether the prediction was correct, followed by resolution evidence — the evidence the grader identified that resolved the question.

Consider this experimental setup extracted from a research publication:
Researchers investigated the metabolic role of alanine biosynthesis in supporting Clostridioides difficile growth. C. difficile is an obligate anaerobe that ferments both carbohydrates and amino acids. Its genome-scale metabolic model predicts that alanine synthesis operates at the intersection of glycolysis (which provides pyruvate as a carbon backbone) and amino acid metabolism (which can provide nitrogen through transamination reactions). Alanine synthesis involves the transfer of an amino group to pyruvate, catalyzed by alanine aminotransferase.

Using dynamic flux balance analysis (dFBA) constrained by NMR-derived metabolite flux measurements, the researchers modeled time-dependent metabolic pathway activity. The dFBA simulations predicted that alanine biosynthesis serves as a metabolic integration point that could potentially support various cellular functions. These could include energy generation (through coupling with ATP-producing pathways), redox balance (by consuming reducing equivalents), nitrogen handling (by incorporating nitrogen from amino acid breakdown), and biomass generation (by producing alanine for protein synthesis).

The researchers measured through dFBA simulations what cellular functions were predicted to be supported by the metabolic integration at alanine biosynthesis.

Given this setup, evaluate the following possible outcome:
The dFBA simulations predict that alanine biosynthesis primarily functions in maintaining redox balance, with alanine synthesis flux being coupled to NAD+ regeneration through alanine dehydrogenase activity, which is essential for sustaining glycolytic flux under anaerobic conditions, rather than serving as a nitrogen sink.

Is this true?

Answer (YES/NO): NO